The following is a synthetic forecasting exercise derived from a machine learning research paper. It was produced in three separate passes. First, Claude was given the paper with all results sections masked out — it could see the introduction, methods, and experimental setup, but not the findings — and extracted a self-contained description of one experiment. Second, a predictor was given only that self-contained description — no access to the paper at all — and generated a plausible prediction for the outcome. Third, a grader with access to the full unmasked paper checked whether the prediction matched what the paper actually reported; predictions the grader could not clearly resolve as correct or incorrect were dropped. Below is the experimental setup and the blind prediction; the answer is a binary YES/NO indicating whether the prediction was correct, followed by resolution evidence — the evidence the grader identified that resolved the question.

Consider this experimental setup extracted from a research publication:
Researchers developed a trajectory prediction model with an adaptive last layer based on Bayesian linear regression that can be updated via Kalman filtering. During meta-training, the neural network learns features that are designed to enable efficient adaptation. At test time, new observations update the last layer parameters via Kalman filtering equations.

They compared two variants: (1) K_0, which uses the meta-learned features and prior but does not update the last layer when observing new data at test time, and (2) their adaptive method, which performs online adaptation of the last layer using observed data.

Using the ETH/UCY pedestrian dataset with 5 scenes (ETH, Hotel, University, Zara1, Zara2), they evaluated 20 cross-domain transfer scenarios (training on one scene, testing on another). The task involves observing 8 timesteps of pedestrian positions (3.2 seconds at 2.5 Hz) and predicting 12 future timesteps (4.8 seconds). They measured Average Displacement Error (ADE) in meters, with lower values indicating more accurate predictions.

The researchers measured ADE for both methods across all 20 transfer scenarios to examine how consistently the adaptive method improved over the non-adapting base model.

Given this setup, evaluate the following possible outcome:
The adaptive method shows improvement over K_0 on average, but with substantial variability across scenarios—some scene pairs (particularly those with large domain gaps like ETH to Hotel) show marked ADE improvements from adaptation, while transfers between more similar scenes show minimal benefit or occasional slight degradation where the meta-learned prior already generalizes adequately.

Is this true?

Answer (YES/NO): YES